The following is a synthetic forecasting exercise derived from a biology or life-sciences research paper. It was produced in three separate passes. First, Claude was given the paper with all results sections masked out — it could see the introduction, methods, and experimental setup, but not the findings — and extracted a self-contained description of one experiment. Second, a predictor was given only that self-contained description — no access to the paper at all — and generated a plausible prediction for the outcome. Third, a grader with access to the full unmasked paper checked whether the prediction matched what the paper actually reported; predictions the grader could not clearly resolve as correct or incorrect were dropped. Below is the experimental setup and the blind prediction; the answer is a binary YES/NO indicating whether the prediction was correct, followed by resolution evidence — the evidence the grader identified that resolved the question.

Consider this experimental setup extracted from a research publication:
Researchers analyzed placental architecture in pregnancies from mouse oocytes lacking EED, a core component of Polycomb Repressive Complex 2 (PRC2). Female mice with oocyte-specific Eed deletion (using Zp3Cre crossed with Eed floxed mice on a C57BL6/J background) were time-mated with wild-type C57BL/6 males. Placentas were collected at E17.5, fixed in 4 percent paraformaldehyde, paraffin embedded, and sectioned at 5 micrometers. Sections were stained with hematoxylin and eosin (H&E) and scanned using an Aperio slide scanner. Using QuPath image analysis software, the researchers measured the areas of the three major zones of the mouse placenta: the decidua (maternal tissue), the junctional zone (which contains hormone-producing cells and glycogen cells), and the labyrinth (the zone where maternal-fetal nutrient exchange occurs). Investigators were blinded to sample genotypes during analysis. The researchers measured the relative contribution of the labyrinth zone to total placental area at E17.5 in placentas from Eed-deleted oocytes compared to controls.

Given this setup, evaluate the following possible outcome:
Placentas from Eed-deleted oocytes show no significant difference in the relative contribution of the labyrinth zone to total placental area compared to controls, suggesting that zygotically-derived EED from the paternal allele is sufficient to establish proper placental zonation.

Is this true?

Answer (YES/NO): YES